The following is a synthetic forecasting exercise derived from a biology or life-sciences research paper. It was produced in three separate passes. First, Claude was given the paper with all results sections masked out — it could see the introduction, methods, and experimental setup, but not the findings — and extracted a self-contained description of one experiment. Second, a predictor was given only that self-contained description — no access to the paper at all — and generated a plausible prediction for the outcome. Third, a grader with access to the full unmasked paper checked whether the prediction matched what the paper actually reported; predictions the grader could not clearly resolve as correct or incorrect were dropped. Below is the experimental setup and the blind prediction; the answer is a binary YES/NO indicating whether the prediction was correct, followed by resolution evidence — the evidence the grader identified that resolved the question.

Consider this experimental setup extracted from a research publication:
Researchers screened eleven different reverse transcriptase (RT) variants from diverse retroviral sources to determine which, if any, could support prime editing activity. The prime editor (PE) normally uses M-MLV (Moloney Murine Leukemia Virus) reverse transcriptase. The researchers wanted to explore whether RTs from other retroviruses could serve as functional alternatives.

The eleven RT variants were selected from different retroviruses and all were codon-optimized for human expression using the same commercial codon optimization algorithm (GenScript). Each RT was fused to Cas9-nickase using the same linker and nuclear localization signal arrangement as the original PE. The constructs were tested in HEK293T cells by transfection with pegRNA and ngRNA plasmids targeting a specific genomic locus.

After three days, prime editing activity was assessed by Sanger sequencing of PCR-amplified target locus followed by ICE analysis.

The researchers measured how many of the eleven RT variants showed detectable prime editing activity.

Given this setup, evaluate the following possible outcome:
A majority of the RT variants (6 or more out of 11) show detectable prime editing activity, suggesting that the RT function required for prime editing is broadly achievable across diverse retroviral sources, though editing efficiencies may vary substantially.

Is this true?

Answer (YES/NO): NO